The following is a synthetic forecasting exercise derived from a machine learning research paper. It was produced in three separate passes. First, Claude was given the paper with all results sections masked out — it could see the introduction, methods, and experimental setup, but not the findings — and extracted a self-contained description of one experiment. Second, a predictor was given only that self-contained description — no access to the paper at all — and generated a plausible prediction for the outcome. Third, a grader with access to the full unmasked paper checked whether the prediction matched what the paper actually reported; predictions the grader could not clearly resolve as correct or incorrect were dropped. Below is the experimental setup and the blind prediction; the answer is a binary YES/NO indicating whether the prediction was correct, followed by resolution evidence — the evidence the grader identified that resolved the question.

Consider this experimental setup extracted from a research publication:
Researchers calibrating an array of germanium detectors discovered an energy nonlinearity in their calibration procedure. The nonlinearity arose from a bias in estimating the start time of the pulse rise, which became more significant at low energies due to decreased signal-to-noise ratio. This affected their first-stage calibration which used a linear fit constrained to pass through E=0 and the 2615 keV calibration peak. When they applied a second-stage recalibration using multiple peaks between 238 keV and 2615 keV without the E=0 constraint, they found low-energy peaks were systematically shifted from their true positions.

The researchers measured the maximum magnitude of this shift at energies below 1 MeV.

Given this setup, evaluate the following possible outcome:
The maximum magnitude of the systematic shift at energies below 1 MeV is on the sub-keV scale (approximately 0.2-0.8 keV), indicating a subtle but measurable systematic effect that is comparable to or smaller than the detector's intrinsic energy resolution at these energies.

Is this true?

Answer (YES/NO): NO